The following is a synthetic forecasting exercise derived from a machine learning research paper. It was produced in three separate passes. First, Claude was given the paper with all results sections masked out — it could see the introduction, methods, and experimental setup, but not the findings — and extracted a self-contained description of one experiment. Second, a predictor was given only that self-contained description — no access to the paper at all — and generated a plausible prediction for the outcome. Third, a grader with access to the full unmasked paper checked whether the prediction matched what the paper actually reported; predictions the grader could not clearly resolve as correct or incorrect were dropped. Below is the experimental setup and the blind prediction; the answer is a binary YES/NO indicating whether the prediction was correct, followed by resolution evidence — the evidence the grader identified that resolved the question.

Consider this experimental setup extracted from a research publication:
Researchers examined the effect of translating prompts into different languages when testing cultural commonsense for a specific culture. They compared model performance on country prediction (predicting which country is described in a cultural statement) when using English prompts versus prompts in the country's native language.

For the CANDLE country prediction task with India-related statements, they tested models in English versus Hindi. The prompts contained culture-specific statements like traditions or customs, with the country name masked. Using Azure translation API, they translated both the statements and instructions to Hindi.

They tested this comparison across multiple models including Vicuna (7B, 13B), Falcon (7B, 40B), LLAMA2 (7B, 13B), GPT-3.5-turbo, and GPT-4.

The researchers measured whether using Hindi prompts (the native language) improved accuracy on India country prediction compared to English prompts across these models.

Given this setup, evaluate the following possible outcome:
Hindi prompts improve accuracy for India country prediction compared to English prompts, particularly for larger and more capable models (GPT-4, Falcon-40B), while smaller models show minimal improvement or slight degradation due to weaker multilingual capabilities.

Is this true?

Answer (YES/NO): NO